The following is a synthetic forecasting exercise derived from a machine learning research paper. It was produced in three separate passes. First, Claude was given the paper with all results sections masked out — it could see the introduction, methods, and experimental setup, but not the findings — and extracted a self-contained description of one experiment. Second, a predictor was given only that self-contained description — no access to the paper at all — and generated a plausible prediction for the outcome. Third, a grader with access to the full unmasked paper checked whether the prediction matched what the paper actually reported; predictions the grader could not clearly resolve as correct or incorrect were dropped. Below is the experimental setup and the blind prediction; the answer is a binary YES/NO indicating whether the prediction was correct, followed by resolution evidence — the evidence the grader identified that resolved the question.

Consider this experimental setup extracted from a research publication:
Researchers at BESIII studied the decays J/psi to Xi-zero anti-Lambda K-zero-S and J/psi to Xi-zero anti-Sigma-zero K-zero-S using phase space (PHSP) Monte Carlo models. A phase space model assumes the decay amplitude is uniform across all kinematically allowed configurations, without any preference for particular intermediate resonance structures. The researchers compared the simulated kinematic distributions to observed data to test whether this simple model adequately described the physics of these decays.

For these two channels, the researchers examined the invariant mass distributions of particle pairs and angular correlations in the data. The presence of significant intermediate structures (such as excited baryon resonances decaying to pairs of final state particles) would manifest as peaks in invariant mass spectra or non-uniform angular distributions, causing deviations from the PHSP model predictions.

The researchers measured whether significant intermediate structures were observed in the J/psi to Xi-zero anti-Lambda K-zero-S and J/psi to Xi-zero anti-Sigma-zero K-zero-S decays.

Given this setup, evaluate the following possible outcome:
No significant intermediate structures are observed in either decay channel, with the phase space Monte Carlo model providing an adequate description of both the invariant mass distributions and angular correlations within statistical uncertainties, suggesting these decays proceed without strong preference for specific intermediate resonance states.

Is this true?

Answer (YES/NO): YES